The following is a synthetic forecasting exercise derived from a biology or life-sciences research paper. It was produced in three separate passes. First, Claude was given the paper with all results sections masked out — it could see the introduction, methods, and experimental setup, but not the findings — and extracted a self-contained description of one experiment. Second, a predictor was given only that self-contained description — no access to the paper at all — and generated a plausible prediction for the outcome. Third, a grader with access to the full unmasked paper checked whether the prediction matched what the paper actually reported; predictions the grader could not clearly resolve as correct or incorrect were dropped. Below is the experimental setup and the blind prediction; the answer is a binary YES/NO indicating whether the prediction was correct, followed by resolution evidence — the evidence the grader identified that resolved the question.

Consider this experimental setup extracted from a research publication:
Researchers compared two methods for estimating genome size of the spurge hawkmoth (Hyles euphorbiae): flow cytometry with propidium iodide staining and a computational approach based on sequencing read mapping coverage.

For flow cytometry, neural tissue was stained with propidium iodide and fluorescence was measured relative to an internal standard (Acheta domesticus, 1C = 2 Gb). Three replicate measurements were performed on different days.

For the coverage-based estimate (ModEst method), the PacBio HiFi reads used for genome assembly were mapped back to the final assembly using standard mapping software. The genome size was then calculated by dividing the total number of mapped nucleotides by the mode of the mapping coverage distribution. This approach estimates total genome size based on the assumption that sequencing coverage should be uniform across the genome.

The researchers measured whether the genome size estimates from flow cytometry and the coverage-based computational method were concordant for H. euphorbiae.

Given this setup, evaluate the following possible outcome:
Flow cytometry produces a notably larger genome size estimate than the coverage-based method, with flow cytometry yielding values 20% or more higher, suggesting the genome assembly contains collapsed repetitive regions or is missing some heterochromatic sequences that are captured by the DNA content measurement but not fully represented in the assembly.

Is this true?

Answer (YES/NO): NO